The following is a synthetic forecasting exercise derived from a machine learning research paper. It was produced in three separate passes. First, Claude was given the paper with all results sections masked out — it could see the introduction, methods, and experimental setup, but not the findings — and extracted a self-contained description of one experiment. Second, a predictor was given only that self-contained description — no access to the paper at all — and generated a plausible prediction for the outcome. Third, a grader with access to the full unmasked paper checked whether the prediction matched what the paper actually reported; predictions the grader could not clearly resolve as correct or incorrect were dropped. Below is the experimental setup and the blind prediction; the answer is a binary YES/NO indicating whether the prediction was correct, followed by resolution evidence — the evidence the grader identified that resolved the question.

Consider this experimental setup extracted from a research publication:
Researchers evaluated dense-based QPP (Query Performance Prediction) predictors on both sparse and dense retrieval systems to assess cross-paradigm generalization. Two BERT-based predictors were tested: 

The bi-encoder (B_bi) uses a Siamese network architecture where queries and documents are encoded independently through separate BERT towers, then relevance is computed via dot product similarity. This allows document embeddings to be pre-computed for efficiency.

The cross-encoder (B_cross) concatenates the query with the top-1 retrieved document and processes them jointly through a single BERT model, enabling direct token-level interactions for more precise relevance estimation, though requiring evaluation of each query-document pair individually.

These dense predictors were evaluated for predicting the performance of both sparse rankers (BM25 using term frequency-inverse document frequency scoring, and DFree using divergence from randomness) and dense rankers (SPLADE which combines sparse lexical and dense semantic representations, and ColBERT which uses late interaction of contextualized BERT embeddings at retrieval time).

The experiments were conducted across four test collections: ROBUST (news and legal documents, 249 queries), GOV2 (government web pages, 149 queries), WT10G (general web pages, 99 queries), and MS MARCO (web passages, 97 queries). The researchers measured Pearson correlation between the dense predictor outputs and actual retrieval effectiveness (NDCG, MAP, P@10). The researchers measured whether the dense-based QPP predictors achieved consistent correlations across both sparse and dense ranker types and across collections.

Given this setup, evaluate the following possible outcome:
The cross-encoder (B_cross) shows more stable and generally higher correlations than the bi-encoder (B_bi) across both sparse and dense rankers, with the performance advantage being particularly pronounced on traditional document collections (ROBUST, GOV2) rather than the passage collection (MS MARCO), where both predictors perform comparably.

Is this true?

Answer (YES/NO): NO